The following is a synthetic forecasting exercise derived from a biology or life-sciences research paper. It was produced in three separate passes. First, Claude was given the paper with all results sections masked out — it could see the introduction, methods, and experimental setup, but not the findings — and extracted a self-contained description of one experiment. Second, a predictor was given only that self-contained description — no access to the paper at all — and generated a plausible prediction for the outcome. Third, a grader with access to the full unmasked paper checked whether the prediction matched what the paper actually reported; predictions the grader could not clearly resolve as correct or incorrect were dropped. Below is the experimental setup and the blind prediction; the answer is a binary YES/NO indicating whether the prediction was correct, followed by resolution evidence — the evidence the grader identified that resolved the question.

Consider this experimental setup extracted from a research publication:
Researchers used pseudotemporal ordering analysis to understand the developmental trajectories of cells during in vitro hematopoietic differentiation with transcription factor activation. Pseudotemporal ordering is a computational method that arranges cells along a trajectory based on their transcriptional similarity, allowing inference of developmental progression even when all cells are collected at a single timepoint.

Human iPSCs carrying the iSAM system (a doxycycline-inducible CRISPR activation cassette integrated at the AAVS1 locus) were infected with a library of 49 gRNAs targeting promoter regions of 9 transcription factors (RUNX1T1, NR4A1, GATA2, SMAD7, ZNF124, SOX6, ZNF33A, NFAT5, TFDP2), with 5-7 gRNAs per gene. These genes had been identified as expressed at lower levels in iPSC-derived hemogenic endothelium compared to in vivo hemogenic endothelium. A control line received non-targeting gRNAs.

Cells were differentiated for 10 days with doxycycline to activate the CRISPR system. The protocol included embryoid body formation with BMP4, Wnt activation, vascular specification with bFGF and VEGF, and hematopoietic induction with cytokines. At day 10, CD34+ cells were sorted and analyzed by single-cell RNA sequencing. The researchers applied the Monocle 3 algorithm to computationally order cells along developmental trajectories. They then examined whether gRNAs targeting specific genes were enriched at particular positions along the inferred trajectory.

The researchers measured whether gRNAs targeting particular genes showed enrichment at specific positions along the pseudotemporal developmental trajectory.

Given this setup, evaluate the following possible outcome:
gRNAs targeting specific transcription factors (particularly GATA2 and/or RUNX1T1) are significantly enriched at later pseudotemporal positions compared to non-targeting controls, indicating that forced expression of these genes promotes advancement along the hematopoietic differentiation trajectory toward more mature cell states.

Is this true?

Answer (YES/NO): NO